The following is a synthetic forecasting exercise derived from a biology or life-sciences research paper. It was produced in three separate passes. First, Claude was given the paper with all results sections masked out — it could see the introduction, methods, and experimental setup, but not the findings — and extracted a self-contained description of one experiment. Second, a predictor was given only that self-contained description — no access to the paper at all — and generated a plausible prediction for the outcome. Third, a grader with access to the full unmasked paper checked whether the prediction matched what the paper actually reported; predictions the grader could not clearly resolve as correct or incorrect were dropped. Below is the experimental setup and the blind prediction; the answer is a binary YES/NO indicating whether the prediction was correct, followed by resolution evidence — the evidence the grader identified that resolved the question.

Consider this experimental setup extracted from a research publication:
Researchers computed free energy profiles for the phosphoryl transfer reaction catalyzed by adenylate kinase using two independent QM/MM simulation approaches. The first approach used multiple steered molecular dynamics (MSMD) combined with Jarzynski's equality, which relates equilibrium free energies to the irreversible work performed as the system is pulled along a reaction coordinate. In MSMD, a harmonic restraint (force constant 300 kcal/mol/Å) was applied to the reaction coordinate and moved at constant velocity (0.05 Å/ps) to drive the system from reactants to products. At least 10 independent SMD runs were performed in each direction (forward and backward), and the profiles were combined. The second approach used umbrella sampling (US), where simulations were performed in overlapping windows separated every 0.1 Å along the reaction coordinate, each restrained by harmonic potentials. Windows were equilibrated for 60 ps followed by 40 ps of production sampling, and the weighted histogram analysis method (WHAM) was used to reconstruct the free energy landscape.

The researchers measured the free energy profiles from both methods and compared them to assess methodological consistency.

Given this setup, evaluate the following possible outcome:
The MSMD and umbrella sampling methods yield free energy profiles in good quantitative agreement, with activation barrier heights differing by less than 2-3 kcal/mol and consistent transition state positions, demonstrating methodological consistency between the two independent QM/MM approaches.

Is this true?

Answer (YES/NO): NO